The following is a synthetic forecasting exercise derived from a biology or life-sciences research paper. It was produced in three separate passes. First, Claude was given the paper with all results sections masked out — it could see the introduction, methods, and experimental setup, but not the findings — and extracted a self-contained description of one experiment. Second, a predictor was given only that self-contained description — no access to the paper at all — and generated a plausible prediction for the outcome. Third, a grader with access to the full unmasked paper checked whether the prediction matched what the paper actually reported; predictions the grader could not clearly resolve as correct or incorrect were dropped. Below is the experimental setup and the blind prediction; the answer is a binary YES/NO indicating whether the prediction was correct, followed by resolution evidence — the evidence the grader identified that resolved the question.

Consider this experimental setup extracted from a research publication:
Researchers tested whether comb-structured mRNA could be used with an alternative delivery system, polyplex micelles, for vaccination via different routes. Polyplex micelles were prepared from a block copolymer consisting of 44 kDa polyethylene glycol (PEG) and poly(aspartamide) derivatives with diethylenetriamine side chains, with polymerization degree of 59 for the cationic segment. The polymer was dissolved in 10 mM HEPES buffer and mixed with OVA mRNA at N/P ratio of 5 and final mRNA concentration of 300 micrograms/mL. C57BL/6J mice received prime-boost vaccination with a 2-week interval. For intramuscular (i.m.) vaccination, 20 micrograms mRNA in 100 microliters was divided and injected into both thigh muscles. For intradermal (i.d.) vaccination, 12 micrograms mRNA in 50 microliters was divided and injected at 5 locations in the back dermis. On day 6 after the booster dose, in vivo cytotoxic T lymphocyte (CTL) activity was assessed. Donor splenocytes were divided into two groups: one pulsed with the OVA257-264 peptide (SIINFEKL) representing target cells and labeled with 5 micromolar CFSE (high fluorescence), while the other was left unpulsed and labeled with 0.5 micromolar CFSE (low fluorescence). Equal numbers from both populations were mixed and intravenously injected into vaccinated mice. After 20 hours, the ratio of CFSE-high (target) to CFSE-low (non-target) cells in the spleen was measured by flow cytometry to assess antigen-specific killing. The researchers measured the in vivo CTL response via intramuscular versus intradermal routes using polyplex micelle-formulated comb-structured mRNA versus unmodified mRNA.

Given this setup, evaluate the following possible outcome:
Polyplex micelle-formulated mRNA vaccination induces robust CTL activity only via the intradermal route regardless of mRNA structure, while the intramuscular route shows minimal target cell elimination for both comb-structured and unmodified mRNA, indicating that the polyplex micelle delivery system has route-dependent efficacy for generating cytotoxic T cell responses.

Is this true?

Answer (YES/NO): NO